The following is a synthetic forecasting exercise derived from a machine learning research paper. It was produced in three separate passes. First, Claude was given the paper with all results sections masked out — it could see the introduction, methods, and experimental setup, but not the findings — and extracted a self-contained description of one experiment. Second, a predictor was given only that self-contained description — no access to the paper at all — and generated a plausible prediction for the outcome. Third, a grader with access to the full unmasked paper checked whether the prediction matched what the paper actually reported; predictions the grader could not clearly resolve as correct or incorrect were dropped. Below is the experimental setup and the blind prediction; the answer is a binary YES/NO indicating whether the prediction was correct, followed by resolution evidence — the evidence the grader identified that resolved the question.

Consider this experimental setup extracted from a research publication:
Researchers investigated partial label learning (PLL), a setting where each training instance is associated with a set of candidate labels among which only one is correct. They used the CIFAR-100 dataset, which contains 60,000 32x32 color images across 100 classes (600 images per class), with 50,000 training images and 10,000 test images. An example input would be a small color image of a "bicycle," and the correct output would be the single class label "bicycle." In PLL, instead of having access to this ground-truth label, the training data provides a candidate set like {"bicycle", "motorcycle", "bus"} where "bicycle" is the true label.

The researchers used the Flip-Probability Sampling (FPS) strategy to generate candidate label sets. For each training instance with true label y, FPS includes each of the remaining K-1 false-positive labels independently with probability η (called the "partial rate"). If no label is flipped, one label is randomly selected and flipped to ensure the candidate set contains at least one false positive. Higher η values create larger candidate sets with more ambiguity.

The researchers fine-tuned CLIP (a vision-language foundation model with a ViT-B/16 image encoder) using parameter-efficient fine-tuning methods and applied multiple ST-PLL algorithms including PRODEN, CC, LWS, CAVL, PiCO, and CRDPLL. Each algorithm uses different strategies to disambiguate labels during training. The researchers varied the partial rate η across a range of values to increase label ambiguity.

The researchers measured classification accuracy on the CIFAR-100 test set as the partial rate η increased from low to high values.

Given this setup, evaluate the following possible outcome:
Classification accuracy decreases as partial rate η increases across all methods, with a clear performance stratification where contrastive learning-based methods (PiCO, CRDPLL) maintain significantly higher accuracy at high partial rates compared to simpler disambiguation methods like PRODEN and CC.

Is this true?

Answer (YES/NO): NO